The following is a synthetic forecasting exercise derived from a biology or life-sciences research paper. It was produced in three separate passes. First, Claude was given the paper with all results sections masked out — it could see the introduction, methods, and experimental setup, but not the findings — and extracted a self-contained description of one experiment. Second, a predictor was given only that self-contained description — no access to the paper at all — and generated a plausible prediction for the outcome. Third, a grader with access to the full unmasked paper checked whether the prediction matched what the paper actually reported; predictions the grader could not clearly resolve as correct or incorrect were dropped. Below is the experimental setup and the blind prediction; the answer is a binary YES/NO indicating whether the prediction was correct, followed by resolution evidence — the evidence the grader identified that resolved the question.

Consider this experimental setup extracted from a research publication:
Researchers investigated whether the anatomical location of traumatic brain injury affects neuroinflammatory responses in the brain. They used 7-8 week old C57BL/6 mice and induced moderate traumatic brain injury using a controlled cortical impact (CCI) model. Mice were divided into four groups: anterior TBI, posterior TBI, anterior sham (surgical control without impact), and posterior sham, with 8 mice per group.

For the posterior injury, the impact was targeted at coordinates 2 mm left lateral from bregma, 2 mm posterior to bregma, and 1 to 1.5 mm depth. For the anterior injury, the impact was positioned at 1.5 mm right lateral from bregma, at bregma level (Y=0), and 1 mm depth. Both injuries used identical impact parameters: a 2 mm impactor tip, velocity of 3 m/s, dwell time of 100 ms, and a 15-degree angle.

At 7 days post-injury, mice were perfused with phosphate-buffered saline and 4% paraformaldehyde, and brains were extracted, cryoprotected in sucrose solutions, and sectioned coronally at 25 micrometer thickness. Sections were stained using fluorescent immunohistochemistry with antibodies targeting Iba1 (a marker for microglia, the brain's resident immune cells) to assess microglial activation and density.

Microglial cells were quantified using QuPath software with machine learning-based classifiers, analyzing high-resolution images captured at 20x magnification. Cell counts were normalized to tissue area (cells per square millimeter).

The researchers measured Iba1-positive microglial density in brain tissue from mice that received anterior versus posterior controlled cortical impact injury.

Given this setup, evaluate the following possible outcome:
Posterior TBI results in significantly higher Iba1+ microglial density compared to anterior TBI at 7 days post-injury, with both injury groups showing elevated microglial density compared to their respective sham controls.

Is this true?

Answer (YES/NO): NO